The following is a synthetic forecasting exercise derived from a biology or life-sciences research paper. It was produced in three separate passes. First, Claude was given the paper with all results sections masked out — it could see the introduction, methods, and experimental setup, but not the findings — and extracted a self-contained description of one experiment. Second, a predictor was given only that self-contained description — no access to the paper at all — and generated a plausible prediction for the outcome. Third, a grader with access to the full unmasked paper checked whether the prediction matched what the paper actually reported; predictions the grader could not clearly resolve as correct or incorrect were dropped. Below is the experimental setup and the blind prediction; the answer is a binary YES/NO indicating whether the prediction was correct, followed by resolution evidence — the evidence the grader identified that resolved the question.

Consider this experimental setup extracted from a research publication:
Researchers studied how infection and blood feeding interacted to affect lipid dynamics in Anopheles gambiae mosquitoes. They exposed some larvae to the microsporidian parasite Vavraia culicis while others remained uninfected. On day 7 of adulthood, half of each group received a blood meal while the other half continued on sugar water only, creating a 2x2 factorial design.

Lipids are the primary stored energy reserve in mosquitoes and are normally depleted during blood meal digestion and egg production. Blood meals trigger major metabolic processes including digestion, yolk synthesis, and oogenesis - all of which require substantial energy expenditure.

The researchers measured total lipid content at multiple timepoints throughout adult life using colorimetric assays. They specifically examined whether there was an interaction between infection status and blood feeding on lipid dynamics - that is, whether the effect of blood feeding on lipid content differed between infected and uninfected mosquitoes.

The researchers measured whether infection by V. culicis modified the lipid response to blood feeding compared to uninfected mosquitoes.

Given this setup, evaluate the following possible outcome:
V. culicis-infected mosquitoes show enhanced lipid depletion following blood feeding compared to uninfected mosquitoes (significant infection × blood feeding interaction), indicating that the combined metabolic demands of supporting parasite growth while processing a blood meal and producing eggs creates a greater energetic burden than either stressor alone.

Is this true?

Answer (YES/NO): NO